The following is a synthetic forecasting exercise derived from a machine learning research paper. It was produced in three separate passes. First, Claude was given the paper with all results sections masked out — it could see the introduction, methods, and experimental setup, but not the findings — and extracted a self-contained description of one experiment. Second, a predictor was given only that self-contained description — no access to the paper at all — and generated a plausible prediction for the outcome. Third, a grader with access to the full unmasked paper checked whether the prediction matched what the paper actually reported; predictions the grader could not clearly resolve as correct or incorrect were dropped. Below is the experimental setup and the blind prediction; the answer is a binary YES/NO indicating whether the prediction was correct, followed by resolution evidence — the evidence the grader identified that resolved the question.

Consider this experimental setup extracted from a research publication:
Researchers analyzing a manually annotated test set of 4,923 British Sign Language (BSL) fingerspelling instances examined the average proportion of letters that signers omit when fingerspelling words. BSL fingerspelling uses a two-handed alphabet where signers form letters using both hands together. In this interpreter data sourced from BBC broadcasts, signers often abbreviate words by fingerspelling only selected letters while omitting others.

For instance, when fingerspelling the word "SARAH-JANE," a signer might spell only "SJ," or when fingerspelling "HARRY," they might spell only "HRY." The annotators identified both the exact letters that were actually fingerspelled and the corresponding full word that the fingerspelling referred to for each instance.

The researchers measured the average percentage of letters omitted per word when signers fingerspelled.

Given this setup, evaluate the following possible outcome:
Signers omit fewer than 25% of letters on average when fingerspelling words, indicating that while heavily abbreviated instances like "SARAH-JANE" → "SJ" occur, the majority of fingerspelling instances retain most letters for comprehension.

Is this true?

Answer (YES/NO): NO